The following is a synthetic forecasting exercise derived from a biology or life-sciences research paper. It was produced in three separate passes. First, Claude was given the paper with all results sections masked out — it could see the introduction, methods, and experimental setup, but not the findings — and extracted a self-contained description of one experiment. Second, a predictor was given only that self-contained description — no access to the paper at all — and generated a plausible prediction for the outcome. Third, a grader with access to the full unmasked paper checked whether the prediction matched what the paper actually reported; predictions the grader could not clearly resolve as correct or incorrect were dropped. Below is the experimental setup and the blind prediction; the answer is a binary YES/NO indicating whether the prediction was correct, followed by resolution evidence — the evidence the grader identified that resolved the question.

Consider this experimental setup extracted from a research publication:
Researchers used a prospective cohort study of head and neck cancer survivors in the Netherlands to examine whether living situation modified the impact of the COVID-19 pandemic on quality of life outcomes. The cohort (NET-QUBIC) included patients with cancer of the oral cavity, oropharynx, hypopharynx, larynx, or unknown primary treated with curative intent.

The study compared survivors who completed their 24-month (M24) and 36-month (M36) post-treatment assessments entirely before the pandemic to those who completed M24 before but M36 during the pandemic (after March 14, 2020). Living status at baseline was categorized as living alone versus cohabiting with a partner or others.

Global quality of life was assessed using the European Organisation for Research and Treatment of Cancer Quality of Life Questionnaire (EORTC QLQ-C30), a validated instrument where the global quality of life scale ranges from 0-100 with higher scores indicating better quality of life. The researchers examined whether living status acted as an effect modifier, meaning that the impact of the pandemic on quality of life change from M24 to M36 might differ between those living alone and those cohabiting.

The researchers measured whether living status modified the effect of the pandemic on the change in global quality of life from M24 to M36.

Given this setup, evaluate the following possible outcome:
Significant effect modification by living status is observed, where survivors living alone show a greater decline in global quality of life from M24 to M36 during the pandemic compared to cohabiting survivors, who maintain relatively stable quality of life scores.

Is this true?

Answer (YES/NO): NO